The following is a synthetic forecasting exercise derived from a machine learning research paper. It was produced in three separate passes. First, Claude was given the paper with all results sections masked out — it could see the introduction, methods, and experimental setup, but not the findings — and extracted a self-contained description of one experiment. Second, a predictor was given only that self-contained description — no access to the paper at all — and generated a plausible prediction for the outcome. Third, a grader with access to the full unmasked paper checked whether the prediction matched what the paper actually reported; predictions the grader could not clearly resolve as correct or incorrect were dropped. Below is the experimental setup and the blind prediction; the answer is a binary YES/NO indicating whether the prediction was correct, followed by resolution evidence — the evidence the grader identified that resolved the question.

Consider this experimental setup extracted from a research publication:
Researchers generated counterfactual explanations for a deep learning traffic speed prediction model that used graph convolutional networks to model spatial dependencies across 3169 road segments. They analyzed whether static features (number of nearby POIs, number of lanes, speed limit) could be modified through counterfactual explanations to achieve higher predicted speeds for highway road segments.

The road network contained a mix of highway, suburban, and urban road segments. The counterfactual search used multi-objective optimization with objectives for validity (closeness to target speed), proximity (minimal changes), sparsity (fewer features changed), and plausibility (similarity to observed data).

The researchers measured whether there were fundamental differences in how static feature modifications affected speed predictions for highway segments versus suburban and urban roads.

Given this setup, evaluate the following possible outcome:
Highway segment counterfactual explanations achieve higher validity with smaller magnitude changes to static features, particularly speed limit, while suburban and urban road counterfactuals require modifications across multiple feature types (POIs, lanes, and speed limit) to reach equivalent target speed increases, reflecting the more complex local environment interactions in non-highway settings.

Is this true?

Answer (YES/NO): NO